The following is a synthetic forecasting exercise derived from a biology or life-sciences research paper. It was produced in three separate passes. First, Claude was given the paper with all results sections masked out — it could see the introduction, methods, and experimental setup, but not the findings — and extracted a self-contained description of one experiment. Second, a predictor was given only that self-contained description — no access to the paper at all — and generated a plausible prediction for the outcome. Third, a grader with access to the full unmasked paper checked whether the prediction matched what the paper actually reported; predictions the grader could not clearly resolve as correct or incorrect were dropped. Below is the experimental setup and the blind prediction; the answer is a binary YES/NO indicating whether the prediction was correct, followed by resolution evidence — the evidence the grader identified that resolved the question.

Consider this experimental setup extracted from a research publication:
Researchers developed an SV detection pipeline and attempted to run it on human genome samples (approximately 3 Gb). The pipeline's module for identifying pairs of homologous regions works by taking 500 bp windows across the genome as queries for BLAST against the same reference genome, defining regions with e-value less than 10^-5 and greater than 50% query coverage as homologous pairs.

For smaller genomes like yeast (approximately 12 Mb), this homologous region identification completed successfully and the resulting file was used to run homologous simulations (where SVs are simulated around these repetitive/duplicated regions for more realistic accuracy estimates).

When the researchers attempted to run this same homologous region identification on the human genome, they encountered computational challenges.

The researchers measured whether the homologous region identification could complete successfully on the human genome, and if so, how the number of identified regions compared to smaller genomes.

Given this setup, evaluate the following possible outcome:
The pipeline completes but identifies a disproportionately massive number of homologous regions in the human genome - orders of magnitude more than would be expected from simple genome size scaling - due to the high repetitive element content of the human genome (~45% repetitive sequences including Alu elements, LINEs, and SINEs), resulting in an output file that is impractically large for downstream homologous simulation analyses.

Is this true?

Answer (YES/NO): NO